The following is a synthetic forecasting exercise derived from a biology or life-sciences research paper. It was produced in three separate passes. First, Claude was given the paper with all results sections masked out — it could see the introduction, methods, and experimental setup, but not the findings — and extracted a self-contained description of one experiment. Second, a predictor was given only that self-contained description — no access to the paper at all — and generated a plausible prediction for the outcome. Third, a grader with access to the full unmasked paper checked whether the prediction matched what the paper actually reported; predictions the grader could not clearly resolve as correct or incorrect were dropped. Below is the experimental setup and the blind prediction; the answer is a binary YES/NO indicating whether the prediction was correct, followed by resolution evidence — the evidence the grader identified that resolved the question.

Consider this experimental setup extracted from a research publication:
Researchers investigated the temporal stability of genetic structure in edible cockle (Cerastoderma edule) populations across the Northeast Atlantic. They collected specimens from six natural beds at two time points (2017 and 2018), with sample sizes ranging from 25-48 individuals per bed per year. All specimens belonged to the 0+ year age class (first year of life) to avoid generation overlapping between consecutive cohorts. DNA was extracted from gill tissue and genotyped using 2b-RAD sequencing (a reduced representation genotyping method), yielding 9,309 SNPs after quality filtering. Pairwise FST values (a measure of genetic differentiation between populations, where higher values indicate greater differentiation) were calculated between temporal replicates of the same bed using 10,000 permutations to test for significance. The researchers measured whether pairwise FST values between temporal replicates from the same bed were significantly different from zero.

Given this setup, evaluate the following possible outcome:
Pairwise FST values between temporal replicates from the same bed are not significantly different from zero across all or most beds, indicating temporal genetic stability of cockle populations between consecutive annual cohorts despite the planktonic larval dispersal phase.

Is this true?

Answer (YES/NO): YES